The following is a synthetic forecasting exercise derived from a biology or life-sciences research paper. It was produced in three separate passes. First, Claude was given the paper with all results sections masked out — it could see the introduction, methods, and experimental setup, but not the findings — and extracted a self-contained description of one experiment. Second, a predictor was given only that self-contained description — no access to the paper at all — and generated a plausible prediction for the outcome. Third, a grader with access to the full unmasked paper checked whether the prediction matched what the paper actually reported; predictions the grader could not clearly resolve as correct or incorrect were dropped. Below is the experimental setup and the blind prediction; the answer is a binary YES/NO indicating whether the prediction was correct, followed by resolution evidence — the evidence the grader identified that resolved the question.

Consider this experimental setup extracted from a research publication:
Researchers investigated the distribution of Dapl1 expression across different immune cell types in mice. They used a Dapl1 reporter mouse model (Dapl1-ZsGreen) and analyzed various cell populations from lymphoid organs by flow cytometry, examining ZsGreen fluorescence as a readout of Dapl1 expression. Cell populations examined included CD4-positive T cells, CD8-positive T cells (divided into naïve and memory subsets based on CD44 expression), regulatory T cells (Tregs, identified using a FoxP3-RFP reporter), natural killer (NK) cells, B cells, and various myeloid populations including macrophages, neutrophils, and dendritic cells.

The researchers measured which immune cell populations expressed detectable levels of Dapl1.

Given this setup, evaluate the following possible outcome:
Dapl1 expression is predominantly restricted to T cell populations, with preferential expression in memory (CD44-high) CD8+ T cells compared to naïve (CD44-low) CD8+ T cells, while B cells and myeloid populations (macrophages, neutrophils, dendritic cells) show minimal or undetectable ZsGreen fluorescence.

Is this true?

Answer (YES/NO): NO